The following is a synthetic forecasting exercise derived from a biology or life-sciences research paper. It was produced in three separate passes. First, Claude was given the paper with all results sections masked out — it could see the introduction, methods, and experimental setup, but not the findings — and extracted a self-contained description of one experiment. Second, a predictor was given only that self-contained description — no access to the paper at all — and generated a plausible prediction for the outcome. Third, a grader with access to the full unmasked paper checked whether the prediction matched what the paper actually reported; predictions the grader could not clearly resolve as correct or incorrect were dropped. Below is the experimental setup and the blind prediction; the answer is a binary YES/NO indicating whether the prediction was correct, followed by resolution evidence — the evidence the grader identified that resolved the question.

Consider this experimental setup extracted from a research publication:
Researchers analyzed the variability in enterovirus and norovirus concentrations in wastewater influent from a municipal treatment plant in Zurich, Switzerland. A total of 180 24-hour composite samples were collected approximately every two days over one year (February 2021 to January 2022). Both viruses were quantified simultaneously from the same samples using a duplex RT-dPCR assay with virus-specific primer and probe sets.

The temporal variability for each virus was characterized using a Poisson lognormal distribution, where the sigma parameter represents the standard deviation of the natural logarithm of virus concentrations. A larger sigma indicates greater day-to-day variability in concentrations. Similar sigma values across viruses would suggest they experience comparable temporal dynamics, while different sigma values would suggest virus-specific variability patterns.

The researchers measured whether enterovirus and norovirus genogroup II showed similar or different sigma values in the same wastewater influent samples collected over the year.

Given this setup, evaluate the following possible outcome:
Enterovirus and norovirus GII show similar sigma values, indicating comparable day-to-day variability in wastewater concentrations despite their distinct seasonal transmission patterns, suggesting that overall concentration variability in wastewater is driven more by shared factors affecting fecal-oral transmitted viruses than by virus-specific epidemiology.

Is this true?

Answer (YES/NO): YES